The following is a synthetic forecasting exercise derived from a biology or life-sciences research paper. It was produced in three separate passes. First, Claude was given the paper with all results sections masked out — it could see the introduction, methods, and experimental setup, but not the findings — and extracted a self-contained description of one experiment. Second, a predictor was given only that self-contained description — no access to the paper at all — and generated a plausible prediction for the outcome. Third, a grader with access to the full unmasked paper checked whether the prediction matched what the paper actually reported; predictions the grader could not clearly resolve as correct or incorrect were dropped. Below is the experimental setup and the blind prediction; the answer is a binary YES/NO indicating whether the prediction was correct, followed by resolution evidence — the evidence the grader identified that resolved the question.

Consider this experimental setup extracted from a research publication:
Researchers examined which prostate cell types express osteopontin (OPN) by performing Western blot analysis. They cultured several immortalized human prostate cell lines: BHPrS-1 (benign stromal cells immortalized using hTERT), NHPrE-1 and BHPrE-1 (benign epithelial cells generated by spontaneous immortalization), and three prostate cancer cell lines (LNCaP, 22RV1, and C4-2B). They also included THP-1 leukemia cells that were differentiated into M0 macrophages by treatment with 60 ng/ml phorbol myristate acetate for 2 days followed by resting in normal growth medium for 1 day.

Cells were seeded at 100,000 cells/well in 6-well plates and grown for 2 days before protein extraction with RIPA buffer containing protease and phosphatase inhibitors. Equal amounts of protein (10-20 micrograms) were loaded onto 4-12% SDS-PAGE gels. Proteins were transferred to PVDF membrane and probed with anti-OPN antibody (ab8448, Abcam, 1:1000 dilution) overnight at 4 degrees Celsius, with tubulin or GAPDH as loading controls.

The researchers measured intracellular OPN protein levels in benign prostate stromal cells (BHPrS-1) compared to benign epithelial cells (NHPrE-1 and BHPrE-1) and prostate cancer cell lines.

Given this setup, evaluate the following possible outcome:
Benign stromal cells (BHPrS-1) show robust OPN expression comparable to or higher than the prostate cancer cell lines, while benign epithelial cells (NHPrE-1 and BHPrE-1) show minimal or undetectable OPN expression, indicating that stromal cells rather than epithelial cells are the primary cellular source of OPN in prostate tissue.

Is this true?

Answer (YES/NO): NO